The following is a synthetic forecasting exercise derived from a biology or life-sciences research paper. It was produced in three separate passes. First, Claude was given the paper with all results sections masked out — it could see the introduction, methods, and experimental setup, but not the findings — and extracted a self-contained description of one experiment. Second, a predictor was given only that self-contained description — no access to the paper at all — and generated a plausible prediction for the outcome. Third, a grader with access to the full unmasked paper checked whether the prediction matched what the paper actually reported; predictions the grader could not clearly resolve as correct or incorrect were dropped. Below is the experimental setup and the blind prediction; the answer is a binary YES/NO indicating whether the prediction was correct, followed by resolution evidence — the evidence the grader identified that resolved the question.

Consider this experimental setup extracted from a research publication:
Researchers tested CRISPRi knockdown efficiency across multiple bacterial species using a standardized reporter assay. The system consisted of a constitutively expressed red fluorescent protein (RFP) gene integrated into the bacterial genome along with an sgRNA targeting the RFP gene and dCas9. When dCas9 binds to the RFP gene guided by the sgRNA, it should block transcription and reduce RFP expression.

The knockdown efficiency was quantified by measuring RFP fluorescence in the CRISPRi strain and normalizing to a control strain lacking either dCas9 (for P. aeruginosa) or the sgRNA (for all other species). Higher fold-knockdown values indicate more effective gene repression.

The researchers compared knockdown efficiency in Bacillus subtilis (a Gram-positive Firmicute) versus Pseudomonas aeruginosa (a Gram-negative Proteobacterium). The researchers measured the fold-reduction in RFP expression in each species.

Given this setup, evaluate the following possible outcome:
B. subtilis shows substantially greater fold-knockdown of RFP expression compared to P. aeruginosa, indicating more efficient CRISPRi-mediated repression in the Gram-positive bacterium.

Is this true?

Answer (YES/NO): YES